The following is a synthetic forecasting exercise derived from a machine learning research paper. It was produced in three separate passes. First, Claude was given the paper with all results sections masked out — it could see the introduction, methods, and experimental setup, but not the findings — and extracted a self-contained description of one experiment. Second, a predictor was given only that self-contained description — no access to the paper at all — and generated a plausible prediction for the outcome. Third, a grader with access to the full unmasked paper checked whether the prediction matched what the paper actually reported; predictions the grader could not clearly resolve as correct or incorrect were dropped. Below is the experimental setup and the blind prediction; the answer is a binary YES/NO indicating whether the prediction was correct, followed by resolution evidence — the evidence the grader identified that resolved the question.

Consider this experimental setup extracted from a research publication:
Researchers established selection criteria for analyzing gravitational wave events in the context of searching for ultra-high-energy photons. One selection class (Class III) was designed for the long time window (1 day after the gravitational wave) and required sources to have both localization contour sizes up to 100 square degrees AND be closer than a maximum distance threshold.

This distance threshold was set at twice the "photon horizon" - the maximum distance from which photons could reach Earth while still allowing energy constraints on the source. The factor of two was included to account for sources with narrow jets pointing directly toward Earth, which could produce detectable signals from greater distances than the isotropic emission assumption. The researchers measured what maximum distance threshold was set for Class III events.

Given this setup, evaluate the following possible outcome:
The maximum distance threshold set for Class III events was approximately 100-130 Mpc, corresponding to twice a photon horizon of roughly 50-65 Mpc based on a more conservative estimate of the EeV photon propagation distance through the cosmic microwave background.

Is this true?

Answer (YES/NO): NO